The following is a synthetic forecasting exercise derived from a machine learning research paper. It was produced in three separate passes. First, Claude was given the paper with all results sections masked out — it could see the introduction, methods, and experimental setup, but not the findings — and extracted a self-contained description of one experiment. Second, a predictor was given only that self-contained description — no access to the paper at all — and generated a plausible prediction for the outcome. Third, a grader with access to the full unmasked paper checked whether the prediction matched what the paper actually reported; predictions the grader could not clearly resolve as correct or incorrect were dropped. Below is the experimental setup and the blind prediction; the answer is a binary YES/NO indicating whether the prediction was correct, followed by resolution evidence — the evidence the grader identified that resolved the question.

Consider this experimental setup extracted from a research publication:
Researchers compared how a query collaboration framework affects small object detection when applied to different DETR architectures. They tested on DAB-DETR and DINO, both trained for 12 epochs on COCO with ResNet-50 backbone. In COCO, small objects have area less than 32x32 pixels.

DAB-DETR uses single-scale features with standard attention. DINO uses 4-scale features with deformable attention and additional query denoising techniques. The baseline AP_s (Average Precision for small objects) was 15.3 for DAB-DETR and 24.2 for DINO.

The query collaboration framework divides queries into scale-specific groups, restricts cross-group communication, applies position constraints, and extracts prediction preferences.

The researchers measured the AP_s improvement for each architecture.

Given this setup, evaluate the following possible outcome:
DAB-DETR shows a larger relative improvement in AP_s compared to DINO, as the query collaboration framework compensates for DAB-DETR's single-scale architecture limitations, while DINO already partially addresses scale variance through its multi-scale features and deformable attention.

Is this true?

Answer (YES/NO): NO